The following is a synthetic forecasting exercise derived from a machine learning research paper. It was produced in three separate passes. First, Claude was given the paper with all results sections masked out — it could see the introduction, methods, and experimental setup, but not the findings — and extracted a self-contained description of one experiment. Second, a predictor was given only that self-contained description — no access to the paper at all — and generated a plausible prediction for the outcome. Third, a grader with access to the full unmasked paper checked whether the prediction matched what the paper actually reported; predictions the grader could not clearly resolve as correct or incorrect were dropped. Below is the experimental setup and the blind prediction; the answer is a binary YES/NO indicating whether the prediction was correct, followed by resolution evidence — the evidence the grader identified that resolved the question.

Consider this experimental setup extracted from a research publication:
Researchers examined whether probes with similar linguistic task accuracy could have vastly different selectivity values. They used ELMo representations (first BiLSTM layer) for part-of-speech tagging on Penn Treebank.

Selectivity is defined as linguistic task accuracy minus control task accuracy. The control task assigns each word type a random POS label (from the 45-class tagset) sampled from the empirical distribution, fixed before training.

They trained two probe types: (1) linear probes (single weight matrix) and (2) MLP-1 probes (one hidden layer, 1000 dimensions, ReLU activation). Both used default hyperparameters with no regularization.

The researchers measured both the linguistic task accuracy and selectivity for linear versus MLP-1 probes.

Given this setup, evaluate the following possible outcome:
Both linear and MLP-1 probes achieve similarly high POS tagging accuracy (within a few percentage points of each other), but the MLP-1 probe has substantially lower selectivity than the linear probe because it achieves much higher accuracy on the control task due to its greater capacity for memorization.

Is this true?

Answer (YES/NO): YES